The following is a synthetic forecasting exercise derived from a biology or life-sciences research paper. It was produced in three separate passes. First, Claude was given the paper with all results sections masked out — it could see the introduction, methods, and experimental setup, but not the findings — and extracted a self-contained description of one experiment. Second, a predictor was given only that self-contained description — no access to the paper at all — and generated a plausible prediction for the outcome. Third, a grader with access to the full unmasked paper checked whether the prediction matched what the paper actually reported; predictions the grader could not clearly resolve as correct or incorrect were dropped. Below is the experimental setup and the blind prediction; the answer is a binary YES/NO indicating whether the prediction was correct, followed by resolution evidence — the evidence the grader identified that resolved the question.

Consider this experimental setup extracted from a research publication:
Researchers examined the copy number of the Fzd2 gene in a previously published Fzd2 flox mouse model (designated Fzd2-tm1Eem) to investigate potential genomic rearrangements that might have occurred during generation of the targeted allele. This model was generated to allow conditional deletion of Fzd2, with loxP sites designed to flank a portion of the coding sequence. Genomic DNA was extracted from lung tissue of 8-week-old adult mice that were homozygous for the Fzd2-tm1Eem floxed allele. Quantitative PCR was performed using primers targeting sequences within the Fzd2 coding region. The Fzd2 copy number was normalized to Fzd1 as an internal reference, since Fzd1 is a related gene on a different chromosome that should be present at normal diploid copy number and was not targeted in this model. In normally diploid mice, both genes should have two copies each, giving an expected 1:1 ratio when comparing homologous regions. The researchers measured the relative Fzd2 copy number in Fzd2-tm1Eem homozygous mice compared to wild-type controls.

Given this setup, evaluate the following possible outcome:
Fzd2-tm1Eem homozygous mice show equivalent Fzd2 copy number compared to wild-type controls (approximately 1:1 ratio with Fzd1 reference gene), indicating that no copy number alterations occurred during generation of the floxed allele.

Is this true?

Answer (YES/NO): NO